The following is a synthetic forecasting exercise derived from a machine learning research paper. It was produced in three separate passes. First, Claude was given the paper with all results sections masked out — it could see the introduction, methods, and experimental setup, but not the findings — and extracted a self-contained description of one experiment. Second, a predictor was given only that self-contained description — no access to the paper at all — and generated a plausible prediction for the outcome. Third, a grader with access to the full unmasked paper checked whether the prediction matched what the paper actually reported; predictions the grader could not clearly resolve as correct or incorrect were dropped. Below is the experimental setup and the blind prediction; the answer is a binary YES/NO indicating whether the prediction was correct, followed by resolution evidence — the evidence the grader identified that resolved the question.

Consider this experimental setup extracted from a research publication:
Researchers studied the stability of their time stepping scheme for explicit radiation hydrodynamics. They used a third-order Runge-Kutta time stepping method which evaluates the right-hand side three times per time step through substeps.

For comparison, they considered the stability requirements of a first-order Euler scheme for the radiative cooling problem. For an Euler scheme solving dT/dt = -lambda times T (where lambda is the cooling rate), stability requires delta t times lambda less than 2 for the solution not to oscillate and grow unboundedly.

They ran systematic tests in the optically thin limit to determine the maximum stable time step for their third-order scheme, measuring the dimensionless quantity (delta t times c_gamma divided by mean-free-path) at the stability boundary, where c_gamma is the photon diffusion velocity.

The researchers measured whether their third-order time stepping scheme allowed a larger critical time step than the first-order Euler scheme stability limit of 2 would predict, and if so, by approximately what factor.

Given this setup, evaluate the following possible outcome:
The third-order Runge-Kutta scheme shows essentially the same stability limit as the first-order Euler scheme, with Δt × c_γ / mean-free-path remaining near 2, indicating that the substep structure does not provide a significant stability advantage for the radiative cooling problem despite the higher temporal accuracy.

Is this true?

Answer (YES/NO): NO